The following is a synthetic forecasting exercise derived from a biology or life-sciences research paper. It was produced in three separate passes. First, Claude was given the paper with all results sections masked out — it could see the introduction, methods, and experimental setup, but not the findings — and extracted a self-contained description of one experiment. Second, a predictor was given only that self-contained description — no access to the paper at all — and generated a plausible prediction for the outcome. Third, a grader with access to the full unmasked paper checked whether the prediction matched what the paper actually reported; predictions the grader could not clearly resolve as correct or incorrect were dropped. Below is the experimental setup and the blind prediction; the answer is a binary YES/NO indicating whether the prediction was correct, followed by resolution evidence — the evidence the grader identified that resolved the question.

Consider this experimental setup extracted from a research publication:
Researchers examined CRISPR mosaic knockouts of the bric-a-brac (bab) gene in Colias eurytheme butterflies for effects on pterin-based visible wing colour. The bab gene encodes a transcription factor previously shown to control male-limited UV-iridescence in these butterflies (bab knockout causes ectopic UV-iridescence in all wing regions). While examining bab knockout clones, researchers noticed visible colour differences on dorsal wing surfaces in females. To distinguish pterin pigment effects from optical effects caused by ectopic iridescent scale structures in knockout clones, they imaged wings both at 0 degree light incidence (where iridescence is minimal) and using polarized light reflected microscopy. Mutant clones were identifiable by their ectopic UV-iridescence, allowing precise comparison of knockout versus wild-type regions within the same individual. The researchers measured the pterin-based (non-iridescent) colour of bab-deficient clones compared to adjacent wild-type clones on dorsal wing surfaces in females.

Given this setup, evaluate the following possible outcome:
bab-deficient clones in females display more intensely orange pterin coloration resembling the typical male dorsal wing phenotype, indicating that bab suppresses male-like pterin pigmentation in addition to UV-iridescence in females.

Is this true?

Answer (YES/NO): NO